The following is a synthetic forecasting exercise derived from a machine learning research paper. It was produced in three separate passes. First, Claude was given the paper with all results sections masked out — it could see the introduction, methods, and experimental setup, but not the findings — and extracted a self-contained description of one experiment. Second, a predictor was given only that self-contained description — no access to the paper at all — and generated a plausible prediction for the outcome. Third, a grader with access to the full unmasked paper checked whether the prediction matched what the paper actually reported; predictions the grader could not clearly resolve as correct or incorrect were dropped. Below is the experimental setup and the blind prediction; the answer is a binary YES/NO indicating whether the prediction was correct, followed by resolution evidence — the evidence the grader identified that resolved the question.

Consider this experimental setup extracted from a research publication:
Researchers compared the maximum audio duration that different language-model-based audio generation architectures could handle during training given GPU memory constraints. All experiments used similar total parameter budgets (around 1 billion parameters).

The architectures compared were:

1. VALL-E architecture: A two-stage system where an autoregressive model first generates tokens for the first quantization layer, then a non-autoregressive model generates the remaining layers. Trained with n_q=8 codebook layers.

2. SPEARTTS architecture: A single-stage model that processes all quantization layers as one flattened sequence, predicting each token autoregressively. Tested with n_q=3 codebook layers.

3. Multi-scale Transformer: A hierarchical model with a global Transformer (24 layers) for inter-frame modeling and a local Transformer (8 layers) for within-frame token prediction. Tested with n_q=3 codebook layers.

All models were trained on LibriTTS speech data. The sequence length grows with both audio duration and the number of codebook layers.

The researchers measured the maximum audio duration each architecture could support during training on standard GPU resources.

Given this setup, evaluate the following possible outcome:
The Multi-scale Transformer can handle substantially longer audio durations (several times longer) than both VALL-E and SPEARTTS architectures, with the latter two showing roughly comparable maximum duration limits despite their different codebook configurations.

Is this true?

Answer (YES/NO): NO